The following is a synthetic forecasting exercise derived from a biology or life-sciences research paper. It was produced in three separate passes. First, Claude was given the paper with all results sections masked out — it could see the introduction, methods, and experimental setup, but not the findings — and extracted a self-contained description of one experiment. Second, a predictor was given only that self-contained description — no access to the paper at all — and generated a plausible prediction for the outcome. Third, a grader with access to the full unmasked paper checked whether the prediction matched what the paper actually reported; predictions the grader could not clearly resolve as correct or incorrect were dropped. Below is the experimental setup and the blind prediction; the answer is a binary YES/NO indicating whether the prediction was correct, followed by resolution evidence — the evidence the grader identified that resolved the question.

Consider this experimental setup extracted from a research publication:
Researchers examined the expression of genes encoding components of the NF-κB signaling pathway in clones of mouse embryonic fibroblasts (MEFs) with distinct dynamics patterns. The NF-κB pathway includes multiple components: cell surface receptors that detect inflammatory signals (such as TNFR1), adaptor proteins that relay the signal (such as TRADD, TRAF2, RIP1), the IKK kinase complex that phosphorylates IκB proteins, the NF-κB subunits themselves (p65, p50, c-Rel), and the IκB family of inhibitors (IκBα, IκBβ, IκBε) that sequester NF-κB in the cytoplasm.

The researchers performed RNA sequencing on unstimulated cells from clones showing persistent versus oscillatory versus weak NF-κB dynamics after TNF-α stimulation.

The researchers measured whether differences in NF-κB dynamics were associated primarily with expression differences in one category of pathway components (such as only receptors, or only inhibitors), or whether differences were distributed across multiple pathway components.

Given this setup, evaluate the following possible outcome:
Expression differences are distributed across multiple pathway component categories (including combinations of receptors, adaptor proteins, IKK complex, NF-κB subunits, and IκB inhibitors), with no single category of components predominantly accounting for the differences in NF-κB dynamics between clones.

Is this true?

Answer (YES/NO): NO